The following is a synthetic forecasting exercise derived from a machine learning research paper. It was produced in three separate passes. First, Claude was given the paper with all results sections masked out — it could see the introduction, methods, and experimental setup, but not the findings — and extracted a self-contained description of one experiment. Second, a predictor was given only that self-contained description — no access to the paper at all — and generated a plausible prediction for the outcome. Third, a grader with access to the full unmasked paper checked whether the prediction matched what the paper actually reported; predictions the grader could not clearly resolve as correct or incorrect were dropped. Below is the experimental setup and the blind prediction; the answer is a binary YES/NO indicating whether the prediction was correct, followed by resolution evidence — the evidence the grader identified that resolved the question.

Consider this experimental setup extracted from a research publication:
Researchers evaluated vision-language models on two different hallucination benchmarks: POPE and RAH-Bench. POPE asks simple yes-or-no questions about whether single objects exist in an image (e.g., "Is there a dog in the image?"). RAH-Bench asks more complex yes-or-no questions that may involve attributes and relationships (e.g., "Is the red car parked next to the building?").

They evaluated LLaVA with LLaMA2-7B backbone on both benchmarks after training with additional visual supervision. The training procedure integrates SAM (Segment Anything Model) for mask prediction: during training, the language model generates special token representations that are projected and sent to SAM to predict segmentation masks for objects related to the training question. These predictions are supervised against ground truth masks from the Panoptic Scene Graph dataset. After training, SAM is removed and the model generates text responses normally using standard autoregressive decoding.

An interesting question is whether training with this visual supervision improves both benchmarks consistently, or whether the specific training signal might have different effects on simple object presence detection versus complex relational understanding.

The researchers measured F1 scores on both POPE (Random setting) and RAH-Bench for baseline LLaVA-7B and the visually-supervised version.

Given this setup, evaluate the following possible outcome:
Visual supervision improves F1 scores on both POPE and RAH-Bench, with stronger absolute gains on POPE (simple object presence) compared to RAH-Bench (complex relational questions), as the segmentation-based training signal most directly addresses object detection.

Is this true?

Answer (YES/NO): NO